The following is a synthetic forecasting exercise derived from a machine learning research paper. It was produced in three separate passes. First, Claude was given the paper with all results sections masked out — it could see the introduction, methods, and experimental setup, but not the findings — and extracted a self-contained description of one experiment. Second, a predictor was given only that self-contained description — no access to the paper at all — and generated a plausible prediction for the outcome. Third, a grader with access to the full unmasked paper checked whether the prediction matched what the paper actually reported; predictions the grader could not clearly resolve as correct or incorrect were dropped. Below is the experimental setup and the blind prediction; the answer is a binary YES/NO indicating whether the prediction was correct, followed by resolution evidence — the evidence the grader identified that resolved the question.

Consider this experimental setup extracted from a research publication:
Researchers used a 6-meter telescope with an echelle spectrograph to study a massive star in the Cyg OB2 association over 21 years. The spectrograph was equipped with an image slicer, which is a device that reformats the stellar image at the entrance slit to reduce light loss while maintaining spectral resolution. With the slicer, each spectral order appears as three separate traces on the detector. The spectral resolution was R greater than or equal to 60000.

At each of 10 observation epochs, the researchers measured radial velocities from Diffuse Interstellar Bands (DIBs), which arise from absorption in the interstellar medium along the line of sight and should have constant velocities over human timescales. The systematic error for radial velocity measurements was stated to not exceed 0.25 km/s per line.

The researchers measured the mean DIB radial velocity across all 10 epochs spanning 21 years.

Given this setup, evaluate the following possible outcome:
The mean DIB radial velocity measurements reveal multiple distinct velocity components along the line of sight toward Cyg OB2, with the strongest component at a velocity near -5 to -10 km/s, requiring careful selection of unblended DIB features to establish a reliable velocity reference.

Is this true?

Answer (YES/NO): NO